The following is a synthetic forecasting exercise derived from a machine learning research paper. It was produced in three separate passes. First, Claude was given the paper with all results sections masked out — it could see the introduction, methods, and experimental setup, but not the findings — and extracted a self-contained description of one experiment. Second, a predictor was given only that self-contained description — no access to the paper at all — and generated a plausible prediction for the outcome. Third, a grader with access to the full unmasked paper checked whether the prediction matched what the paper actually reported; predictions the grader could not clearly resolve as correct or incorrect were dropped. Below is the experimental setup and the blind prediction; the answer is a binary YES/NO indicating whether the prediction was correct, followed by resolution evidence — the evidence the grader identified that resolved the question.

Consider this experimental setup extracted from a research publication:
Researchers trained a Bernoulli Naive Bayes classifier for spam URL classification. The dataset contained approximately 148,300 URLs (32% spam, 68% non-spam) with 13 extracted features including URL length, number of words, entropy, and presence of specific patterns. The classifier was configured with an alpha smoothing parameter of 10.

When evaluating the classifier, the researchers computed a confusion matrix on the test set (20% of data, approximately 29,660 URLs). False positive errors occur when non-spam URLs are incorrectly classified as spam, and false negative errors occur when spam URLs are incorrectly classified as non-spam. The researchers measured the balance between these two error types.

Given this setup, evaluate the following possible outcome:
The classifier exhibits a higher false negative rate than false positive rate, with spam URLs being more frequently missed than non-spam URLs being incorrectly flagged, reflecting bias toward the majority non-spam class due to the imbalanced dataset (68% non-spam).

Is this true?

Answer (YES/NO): NO